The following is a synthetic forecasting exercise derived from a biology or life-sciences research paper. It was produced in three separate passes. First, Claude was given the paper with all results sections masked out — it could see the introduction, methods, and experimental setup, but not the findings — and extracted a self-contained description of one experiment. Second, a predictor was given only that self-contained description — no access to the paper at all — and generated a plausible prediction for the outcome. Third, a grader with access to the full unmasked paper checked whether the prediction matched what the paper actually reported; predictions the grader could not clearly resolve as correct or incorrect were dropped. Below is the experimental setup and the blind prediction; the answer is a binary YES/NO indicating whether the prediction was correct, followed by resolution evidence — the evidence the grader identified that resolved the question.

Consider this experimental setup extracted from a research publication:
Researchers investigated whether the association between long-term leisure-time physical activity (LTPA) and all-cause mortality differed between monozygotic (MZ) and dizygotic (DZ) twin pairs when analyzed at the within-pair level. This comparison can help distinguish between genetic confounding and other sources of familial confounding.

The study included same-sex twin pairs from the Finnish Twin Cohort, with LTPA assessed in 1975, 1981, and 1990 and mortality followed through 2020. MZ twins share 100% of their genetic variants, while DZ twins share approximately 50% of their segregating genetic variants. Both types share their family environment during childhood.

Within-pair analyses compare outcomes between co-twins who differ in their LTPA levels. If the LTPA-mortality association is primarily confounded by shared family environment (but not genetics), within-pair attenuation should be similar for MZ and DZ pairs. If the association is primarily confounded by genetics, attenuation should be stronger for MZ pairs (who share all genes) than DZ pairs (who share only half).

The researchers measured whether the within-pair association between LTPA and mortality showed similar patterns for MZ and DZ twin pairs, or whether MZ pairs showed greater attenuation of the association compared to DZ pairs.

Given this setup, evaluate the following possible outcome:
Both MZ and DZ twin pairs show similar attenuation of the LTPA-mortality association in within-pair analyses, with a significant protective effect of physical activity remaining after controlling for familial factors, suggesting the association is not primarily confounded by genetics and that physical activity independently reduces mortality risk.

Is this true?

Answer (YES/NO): NO